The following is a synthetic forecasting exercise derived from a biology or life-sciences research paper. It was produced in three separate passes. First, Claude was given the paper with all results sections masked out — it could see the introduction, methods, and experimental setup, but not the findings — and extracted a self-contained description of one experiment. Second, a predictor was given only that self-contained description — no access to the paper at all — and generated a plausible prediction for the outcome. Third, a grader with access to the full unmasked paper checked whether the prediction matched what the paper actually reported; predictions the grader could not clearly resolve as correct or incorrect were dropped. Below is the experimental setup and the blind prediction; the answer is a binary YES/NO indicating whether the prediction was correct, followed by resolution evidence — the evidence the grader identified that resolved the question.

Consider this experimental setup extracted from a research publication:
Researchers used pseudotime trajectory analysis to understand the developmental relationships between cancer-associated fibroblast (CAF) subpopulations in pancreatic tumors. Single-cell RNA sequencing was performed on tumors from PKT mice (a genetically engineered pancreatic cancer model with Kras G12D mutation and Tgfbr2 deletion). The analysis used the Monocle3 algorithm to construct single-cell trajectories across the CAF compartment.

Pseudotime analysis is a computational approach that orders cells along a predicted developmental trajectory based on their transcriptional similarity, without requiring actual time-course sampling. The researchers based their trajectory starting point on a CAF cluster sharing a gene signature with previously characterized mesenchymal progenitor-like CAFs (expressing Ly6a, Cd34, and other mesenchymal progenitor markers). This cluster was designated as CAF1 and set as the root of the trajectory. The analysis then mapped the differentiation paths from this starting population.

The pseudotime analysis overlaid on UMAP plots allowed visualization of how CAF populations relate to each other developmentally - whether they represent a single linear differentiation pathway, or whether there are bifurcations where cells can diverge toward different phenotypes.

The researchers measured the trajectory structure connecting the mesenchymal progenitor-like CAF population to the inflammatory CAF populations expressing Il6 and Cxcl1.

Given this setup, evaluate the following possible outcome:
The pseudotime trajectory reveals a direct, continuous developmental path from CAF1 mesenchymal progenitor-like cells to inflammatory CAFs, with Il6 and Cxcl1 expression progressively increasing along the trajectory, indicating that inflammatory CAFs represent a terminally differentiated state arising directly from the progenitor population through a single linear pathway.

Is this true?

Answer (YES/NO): NO